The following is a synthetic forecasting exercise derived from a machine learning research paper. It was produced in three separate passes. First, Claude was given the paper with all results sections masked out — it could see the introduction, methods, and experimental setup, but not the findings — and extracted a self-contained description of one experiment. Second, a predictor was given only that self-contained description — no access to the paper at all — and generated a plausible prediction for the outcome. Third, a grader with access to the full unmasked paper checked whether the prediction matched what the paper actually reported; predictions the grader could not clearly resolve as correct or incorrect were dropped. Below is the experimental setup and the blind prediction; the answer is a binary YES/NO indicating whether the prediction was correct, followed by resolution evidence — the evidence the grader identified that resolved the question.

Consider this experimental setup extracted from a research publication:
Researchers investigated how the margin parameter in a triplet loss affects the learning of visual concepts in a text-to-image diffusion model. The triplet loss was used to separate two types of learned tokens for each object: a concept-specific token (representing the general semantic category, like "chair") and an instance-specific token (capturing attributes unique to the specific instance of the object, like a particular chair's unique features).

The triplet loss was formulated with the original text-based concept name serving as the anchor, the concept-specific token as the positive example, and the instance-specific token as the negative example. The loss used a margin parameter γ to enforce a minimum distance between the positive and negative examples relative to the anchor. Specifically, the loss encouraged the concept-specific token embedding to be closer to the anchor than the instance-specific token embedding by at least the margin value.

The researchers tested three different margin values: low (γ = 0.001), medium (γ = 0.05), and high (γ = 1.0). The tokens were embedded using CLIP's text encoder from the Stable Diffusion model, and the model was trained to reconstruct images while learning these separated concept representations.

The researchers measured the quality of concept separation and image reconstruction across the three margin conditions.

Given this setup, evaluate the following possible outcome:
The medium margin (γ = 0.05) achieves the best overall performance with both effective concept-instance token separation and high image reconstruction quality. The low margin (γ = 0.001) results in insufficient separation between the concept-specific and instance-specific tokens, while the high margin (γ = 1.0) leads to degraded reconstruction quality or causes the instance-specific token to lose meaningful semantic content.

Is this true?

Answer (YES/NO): YES